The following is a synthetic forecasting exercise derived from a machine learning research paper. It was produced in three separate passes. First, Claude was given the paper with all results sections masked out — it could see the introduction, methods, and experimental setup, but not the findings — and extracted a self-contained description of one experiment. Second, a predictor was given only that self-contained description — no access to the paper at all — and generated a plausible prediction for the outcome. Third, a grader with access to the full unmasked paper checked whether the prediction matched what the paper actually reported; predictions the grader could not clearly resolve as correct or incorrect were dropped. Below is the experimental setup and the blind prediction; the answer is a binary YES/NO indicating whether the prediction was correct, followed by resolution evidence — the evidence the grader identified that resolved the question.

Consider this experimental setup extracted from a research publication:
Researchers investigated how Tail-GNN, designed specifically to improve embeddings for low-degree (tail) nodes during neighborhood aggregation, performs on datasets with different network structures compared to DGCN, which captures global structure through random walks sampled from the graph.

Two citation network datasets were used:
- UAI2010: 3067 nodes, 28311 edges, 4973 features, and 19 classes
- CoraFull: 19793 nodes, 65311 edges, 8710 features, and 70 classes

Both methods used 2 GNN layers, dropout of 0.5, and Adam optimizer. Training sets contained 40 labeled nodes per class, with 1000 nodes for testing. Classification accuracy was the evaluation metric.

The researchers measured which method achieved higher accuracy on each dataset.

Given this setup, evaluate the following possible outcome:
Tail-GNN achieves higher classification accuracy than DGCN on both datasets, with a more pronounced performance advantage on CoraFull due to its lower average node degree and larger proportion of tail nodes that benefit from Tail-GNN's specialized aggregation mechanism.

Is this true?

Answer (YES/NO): NO